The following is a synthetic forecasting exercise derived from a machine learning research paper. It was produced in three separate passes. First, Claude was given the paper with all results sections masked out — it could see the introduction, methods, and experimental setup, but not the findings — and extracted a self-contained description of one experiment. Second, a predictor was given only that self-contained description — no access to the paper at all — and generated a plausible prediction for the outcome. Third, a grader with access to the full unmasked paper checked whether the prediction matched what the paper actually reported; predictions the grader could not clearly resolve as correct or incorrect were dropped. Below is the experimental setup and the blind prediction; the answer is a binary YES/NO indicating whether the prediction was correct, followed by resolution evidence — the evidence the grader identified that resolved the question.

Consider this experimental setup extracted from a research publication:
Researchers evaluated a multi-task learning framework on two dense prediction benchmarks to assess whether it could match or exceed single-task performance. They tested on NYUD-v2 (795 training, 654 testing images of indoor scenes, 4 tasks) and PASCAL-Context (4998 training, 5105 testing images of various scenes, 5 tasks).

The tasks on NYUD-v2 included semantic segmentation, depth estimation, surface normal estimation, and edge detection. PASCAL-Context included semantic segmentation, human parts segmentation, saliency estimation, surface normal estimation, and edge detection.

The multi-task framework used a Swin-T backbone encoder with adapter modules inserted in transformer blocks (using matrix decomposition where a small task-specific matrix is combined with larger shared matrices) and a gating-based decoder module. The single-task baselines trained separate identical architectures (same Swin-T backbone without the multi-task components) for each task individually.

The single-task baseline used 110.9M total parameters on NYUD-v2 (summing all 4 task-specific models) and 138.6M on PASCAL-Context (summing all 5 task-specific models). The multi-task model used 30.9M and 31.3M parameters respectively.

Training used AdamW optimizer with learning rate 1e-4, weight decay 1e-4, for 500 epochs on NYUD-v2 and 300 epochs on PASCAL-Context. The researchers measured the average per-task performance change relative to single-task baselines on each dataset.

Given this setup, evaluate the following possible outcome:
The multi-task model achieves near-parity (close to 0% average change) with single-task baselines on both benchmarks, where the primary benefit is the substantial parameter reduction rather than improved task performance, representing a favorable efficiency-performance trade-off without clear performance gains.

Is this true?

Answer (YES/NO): NO